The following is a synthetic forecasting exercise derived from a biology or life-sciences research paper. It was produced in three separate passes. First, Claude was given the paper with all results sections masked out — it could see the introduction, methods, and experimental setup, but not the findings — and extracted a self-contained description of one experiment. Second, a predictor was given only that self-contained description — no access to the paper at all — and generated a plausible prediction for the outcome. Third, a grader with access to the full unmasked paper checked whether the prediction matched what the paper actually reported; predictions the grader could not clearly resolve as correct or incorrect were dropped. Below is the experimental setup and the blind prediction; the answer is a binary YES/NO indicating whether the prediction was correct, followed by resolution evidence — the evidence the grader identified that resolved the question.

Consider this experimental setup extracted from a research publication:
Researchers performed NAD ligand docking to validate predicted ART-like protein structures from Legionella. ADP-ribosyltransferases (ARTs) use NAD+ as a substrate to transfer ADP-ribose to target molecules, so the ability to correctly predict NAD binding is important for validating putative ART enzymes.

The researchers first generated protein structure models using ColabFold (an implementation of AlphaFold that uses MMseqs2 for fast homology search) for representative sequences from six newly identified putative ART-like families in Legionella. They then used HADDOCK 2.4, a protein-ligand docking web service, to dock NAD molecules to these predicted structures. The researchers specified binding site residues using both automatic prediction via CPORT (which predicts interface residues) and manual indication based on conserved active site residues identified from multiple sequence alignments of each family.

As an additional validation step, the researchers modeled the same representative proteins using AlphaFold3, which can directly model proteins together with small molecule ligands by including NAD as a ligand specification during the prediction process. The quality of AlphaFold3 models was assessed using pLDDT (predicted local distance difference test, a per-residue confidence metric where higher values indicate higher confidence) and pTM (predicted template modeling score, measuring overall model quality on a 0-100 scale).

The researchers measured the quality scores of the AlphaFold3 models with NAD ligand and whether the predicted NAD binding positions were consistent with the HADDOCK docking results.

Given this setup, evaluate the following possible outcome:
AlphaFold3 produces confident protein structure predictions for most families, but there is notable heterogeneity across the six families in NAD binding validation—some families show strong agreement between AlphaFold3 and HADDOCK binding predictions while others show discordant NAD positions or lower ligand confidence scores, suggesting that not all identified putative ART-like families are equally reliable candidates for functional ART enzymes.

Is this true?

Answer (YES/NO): NO